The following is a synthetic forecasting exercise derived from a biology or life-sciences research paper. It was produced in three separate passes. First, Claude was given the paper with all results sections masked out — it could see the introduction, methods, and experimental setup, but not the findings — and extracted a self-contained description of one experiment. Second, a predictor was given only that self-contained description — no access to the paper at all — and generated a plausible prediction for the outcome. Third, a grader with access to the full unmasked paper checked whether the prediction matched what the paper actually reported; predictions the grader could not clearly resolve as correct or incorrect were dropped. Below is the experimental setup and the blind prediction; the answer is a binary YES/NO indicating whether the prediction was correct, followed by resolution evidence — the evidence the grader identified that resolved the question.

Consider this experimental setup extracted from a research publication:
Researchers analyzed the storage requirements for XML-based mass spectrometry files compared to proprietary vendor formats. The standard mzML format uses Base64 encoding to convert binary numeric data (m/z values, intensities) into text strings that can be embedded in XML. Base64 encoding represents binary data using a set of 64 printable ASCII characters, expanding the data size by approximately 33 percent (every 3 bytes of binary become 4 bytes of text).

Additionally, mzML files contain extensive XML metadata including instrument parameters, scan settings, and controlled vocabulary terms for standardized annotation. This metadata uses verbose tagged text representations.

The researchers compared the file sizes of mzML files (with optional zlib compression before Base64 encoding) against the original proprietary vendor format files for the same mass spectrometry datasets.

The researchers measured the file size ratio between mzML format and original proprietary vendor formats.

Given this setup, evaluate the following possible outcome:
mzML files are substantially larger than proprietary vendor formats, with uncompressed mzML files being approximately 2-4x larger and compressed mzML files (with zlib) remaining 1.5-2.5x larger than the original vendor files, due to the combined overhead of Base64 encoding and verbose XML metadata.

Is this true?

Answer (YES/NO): NO